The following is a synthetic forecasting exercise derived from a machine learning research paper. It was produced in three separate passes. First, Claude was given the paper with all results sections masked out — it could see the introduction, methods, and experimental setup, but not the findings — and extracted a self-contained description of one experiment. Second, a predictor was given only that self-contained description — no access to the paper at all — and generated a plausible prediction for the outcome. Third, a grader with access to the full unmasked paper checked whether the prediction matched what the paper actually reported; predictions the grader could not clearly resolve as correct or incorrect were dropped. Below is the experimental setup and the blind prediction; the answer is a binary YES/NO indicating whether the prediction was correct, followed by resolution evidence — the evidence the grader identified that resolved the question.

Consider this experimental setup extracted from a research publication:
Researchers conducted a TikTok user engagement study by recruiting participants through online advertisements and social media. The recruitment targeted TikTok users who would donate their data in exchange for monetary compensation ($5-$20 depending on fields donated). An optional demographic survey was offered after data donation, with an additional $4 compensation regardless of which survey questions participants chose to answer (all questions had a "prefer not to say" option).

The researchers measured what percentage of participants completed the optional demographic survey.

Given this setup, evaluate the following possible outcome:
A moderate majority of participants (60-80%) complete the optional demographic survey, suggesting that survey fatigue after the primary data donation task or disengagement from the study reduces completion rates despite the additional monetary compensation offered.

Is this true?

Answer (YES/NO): NO